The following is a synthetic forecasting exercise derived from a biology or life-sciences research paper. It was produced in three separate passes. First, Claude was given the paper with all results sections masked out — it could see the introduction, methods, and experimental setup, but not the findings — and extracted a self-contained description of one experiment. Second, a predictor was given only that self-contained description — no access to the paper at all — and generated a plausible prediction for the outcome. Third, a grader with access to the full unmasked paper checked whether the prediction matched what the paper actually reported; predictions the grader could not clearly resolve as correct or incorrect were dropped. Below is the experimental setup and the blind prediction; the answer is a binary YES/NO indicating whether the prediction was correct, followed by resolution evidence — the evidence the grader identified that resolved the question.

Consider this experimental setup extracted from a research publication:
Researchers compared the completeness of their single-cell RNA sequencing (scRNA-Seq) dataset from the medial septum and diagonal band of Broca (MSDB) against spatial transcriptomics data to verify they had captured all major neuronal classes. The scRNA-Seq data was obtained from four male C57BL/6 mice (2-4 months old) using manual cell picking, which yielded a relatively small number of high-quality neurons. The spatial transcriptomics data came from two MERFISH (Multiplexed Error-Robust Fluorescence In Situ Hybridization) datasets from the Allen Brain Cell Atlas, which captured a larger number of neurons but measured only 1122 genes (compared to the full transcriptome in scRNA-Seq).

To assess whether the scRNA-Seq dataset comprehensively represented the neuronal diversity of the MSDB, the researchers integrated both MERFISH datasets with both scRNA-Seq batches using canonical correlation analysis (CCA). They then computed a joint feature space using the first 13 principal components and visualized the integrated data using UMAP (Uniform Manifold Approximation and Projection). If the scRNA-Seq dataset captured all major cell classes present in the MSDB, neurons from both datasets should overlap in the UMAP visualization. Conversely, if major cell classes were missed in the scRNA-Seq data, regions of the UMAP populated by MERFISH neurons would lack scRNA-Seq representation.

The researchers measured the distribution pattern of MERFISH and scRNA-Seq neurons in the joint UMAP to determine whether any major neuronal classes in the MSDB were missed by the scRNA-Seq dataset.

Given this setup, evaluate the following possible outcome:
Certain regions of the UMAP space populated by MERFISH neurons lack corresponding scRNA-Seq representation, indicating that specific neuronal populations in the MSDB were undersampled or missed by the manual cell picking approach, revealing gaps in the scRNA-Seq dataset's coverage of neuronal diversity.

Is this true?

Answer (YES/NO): NO